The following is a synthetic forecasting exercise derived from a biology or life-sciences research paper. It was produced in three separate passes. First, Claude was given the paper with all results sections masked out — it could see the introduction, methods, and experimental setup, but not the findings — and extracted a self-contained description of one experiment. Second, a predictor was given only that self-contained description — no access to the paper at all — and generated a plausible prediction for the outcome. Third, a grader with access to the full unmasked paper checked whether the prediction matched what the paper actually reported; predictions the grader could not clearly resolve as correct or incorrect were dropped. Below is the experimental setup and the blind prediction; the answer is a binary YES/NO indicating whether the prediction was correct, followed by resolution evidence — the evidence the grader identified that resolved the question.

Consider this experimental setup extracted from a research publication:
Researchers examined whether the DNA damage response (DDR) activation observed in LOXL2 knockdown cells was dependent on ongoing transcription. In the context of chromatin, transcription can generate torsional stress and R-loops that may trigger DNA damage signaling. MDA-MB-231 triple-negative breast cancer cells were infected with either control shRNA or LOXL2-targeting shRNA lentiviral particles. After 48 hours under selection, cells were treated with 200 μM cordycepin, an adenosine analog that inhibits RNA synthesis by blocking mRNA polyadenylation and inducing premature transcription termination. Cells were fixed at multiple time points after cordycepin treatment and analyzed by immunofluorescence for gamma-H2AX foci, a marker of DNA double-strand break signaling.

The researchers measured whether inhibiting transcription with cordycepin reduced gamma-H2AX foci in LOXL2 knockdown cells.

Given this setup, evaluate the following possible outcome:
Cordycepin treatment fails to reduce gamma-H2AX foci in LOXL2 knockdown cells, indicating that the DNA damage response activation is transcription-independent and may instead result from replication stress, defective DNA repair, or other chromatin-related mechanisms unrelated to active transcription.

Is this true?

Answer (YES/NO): YES